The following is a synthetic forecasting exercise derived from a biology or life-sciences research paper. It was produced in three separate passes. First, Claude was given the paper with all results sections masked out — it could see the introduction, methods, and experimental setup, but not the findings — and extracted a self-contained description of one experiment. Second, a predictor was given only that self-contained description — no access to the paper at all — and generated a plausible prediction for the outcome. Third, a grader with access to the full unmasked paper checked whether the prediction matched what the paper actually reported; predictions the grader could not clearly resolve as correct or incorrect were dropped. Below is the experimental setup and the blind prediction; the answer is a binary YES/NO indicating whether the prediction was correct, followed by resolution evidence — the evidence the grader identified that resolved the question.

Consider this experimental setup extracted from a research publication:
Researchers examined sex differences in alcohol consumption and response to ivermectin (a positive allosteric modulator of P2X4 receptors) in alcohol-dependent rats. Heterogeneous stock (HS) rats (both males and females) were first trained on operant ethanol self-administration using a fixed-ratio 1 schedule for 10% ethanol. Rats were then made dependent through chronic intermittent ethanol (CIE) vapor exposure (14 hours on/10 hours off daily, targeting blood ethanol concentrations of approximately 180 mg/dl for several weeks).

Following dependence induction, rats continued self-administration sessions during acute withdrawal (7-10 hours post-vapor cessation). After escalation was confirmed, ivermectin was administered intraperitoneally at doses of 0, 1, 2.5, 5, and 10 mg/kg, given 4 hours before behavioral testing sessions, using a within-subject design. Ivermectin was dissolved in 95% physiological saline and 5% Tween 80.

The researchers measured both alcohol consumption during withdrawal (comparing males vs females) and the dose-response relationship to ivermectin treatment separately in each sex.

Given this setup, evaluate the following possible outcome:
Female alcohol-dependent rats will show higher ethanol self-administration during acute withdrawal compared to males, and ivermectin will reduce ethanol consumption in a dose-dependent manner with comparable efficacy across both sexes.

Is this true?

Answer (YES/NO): NO